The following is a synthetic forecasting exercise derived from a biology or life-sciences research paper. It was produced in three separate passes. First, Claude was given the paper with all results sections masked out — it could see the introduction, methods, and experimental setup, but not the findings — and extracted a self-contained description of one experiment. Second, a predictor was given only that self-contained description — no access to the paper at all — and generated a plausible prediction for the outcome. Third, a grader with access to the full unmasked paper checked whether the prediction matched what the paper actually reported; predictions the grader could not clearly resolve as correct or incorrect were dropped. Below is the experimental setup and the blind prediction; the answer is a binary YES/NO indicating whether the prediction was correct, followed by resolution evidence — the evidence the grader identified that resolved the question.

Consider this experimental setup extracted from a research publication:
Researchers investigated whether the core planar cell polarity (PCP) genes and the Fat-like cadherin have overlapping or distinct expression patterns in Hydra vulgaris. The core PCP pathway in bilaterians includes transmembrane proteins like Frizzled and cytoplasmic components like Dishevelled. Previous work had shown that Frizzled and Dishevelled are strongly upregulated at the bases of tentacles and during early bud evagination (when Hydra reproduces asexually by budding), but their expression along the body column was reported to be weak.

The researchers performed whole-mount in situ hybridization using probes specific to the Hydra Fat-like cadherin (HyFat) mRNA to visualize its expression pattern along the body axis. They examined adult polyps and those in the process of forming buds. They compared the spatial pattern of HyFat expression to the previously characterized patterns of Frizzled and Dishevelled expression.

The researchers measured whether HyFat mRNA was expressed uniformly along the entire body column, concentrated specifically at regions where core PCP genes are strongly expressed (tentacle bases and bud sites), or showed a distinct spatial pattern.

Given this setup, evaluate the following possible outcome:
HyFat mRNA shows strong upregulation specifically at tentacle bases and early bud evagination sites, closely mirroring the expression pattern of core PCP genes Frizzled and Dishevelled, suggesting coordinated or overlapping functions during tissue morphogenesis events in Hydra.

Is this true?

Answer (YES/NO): NO